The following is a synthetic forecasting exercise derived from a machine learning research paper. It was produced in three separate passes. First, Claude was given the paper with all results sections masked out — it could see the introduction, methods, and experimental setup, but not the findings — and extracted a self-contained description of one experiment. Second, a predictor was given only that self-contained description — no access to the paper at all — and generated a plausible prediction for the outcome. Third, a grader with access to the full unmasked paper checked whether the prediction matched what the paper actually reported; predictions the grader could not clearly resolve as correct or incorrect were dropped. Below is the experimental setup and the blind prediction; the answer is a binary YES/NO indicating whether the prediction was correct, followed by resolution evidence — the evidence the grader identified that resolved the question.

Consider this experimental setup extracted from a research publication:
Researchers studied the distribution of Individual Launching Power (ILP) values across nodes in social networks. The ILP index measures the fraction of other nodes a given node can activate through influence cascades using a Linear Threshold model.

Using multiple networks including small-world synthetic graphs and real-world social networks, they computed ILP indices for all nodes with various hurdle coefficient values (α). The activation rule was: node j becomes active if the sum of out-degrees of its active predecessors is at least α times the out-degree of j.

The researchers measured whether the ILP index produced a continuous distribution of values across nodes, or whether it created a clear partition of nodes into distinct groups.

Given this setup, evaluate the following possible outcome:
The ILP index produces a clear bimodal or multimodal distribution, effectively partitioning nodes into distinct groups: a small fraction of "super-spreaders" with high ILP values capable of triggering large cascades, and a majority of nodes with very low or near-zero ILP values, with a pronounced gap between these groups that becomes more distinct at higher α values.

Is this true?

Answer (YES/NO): NO